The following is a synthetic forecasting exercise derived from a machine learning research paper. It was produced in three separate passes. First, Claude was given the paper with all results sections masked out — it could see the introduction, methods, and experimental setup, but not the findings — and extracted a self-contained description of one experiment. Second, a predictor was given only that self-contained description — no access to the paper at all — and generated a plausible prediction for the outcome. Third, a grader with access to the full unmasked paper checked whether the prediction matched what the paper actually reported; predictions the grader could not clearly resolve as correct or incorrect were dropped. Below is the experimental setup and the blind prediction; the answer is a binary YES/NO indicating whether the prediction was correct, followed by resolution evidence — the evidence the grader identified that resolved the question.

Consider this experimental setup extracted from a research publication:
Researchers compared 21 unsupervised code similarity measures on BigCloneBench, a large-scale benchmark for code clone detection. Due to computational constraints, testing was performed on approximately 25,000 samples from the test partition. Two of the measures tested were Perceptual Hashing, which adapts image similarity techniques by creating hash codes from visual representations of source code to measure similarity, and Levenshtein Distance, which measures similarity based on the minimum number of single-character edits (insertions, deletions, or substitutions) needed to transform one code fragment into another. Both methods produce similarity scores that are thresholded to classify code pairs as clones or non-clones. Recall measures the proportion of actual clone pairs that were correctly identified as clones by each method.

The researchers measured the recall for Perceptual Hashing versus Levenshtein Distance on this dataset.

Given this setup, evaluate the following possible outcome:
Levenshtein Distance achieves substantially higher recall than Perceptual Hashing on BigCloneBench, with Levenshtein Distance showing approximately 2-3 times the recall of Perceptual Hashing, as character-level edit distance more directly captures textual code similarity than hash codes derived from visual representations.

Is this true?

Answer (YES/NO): NO